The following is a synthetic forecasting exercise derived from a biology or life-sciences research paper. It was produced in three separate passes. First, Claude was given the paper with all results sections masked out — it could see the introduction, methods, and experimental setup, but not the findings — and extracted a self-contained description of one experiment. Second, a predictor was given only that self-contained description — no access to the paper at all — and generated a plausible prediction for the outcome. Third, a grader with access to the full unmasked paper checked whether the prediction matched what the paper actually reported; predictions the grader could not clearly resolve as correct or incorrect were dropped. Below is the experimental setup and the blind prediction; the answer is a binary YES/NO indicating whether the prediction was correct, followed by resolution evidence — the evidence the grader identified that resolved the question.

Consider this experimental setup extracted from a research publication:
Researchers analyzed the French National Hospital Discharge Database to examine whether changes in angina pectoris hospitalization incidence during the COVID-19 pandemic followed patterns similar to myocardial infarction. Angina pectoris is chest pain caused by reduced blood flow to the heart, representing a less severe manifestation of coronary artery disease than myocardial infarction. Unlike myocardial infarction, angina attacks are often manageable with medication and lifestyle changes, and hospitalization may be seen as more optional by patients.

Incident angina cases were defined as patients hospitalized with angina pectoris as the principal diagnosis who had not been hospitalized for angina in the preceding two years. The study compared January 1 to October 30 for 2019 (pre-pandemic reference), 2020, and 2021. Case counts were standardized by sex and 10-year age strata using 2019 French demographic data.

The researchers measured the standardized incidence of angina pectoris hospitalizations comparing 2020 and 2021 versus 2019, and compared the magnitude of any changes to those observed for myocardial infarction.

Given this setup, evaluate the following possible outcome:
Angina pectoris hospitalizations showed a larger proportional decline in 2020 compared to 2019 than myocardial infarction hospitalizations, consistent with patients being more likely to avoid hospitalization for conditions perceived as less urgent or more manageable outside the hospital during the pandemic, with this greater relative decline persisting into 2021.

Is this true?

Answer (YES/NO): YES